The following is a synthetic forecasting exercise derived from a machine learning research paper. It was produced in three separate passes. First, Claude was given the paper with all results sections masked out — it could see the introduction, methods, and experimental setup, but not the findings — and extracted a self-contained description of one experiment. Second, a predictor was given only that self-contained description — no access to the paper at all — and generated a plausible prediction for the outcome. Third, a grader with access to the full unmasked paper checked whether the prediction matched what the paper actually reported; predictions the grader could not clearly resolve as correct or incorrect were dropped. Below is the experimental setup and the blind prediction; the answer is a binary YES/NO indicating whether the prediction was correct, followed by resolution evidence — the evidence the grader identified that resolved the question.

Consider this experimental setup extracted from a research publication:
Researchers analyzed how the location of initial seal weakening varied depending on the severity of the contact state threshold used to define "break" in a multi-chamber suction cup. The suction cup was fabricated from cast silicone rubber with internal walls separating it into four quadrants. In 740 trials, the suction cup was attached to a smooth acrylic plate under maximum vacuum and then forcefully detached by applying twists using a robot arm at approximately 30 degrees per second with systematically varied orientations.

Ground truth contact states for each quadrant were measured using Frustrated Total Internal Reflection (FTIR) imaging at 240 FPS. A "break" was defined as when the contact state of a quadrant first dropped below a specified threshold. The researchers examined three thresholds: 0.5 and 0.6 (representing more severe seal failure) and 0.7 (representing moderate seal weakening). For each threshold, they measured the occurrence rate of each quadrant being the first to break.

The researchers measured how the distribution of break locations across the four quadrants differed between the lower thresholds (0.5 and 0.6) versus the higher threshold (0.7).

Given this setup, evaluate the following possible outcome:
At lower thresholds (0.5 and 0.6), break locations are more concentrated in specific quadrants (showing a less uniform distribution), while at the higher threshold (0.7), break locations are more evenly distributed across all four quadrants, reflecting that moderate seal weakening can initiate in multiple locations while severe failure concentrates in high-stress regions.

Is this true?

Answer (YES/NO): NO